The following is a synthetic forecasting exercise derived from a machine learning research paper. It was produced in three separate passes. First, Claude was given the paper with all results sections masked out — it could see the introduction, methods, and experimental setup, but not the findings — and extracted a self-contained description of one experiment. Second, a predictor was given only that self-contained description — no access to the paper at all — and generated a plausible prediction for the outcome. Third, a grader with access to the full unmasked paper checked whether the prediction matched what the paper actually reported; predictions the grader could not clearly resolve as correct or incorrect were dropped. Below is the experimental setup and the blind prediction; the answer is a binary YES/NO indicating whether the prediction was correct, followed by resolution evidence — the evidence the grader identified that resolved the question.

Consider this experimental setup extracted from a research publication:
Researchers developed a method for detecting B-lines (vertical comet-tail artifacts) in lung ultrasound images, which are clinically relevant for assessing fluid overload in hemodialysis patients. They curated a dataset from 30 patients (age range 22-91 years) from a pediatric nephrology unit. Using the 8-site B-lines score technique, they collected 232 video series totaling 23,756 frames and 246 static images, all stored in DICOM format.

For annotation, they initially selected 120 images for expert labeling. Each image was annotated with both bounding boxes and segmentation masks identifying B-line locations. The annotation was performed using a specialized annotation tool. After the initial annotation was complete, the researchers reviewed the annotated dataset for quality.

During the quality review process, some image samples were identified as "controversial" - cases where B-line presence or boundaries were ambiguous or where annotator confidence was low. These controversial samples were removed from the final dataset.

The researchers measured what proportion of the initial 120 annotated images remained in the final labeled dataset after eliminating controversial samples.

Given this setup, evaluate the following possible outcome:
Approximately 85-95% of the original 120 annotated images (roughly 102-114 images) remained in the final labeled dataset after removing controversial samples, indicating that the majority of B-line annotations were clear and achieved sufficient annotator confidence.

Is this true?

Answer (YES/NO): NO